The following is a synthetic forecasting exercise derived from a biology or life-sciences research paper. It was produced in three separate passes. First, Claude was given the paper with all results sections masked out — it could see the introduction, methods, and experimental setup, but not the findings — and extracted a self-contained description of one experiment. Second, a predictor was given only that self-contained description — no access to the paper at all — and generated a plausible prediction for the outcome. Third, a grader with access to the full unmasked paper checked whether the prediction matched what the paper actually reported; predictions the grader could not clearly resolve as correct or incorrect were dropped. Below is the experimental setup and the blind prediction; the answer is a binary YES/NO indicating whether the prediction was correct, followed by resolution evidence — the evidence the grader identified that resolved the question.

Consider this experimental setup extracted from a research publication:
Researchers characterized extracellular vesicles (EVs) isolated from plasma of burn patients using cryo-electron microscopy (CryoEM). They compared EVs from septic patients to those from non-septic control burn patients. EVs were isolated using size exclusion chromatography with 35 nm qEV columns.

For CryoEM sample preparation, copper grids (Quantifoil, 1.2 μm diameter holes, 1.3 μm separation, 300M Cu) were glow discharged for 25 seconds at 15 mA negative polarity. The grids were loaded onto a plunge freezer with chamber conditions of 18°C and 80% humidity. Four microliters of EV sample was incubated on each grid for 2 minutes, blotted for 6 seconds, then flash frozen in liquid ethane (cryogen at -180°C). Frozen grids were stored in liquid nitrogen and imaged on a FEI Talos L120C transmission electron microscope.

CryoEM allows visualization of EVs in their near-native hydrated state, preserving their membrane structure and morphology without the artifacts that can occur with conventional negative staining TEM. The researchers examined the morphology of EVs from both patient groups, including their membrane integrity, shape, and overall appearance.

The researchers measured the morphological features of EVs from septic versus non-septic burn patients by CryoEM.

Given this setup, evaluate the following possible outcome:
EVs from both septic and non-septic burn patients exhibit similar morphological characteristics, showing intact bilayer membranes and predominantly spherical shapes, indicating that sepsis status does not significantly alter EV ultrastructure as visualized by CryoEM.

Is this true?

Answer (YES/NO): YES